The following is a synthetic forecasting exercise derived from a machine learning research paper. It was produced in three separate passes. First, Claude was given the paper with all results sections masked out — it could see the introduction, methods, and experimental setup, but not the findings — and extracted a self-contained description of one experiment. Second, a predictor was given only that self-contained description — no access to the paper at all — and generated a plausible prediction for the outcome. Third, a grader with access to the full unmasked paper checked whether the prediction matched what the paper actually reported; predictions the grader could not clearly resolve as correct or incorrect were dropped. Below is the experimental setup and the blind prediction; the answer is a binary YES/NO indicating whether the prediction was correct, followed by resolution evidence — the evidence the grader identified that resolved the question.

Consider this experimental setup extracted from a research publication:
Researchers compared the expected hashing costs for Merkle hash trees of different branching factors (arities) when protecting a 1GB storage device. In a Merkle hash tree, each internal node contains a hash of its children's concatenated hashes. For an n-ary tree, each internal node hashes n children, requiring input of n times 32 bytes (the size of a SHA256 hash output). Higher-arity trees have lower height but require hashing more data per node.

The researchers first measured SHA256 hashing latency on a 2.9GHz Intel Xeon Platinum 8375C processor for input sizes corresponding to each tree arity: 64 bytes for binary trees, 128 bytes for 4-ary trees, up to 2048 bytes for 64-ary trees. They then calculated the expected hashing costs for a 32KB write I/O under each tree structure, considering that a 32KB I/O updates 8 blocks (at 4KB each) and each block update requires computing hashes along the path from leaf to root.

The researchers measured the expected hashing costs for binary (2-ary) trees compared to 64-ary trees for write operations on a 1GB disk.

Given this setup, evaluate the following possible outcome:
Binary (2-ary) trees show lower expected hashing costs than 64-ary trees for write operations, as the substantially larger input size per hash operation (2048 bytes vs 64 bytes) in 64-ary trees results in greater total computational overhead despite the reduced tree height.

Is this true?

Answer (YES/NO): YES